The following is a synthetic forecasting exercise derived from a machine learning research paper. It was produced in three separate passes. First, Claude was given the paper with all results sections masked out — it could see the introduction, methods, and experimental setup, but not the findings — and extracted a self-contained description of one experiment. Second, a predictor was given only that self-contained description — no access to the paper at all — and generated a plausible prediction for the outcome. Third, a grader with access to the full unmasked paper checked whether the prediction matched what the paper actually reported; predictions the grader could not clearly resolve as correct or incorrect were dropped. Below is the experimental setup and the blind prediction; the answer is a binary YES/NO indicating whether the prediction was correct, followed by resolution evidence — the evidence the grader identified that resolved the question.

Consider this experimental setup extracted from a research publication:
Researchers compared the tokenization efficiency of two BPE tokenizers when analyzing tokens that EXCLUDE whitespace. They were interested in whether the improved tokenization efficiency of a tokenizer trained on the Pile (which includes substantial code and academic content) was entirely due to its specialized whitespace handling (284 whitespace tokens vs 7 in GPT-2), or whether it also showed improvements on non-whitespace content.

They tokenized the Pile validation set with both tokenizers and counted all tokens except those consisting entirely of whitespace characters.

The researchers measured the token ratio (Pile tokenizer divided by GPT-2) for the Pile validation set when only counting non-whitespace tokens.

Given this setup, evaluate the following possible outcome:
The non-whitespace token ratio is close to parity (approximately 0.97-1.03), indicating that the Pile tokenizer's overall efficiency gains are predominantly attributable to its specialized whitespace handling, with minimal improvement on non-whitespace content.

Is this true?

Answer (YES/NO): NO